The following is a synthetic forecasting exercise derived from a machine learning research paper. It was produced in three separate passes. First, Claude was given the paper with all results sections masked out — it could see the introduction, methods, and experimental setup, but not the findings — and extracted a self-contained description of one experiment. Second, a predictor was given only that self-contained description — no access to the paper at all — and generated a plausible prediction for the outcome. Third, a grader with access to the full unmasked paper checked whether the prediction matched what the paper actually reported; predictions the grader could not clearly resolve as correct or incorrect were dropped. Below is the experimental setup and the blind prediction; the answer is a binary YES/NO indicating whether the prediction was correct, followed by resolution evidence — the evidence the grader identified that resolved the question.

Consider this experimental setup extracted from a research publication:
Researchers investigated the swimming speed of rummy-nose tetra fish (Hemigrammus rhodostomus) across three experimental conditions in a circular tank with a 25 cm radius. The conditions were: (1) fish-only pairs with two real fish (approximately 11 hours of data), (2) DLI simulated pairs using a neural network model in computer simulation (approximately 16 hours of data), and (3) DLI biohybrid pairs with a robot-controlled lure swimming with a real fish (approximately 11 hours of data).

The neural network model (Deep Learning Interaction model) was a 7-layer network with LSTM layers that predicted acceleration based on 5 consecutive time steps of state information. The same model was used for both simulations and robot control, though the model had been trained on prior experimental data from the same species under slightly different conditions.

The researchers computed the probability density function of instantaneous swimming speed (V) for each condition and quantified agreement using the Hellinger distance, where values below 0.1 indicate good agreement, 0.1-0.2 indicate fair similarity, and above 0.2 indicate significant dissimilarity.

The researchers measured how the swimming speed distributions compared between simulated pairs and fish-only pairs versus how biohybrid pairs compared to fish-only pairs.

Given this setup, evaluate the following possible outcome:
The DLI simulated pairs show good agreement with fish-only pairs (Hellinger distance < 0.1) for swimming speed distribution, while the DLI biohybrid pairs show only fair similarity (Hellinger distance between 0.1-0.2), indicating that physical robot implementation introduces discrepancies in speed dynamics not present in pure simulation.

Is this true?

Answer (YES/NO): YES